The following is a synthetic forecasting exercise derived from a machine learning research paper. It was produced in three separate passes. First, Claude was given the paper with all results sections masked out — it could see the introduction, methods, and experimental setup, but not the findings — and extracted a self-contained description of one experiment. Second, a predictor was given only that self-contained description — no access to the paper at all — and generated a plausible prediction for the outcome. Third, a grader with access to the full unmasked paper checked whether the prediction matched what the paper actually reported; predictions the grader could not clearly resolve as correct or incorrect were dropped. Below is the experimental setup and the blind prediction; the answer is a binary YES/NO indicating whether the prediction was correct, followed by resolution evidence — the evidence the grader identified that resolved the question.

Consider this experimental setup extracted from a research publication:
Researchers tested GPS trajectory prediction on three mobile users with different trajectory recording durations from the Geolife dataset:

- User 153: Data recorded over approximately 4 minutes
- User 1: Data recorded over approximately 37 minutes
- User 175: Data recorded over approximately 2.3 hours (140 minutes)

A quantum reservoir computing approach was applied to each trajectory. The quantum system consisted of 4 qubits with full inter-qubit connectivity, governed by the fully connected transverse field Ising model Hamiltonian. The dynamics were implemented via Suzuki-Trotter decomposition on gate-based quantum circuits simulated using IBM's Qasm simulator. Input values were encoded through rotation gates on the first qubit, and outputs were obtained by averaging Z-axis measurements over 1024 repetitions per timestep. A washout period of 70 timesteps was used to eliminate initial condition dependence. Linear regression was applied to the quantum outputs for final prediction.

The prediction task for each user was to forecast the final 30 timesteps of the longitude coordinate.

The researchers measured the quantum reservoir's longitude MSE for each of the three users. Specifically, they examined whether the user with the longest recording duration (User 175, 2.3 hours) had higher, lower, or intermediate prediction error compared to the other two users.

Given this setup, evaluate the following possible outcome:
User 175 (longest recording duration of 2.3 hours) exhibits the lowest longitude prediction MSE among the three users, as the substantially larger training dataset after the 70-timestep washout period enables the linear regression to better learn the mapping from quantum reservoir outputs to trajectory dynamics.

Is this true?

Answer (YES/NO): NO